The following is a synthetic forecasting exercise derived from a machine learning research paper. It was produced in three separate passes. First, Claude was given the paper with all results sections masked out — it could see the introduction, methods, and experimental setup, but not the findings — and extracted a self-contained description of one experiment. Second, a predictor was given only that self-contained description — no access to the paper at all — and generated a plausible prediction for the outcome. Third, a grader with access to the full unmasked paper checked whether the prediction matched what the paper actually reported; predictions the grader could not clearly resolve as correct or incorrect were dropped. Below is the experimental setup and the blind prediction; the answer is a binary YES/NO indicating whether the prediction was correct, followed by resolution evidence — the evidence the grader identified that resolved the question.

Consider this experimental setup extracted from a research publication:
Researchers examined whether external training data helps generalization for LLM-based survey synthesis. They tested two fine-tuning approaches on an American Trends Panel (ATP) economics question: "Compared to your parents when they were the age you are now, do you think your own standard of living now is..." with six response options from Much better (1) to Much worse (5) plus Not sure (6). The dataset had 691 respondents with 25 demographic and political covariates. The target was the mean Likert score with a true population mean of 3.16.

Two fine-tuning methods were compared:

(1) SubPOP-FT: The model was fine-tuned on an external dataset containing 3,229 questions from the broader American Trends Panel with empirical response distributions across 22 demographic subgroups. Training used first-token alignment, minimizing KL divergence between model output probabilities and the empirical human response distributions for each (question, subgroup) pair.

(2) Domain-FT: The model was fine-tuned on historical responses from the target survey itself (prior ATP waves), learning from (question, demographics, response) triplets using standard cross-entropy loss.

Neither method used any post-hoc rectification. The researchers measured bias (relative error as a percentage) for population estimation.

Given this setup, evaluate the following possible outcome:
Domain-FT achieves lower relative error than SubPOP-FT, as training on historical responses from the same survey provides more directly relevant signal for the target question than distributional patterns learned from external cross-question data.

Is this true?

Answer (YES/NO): YES